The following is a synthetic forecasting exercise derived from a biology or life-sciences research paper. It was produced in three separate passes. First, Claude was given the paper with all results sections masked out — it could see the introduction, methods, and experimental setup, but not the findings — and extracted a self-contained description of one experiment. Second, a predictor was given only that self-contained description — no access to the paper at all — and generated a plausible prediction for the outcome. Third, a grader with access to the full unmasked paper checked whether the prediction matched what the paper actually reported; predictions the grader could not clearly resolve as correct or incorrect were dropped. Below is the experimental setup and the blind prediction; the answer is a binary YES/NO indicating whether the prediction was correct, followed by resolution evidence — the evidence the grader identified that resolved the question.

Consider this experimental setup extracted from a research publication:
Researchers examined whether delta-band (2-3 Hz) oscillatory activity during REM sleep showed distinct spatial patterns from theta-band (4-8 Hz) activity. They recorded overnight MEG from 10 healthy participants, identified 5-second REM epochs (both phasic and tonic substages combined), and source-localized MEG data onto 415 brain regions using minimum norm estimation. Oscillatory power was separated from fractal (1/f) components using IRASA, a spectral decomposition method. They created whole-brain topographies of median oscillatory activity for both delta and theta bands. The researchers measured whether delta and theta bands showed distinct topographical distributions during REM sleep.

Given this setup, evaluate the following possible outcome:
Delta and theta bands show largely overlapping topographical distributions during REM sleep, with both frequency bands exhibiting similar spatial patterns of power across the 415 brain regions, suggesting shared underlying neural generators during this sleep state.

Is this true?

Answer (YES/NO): NO